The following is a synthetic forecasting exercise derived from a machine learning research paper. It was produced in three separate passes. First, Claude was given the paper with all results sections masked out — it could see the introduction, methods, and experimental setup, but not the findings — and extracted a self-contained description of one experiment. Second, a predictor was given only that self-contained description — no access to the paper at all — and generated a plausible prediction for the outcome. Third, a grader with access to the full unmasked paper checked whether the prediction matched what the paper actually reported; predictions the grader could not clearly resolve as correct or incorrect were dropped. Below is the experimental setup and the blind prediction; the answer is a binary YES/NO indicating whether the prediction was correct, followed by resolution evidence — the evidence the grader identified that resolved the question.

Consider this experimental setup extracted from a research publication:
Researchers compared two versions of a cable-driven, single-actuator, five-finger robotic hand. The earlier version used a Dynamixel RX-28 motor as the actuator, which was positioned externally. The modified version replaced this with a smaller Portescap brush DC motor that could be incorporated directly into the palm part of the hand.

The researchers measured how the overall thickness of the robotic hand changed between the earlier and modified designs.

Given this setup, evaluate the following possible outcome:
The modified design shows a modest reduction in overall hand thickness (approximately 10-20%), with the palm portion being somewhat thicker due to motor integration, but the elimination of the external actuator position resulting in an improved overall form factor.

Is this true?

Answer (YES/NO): NO